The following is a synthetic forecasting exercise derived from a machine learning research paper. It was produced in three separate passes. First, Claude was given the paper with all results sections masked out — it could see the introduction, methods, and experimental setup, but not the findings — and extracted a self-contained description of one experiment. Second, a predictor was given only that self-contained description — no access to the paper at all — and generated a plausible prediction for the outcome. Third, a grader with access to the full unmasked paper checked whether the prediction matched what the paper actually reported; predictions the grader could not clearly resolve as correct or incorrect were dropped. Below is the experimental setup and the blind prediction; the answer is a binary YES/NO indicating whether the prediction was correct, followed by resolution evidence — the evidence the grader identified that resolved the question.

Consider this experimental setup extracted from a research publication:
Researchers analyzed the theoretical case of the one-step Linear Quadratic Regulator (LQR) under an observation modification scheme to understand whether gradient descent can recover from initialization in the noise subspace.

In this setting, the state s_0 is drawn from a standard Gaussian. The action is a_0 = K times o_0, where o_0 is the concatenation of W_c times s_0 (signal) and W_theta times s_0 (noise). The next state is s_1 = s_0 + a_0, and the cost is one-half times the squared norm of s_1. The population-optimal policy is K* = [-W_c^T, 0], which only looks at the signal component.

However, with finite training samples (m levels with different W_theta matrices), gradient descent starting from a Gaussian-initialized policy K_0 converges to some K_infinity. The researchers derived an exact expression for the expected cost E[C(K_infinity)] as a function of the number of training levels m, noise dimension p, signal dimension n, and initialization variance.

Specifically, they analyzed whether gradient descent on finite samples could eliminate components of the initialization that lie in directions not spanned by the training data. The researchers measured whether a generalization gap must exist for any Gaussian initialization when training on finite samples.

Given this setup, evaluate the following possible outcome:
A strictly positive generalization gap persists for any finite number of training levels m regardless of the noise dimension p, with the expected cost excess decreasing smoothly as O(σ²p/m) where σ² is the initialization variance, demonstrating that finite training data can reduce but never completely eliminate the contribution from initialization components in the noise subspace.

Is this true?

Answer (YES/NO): NO